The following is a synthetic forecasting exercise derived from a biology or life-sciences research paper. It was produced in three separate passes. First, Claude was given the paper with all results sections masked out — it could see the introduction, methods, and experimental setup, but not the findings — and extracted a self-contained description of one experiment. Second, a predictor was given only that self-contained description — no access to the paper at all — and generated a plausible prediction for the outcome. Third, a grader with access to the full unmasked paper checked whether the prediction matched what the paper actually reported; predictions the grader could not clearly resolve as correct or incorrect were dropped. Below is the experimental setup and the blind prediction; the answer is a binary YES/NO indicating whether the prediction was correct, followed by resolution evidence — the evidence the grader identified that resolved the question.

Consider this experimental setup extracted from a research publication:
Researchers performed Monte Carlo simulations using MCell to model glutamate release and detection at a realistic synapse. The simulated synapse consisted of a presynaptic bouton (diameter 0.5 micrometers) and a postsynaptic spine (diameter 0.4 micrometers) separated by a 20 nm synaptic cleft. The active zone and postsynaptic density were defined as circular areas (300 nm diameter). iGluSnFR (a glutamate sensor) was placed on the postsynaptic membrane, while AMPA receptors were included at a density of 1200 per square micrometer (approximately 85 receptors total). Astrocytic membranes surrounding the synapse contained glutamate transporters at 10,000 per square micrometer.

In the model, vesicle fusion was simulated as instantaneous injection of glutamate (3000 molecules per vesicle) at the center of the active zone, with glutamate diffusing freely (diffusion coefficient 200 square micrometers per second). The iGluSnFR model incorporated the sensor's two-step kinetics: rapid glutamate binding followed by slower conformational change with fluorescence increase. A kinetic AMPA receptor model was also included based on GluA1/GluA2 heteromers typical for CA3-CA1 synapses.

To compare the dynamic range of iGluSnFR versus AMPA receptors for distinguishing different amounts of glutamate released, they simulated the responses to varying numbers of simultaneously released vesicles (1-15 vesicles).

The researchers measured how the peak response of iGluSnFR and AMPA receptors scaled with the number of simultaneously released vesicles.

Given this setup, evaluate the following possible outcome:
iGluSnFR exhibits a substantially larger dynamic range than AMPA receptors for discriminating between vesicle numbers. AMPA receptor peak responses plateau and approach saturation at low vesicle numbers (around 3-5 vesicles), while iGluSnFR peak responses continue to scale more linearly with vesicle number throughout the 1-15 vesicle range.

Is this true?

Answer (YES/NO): NO